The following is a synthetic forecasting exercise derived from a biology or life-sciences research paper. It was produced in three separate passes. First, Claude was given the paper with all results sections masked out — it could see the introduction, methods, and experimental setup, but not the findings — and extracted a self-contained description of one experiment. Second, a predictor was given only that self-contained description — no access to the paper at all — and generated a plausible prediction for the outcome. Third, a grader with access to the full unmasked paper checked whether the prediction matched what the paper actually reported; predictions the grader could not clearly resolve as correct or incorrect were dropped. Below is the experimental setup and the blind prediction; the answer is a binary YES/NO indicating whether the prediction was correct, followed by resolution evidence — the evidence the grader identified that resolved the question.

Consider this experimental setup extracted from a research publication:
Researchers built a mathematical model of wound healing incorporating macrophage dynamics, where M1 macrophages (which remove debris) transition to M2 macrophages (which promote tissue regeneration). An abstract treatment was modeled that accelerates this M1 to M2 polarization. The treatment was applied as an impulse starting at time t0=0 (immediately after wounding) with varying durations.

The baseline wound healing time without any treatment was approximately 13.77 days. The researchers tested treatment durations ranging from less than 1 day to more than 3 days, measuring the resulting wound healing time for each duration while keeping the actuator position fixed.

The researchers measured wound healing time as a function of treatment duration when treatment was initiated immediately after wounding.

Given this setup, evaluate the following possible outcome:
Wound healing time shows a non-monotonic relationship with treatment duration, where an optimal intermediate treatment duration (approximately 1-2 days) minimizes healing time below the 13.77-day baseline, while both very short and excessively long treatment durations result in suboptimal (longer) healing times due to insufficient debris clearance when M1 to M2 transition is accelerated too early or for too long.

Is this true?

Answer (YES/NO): NO